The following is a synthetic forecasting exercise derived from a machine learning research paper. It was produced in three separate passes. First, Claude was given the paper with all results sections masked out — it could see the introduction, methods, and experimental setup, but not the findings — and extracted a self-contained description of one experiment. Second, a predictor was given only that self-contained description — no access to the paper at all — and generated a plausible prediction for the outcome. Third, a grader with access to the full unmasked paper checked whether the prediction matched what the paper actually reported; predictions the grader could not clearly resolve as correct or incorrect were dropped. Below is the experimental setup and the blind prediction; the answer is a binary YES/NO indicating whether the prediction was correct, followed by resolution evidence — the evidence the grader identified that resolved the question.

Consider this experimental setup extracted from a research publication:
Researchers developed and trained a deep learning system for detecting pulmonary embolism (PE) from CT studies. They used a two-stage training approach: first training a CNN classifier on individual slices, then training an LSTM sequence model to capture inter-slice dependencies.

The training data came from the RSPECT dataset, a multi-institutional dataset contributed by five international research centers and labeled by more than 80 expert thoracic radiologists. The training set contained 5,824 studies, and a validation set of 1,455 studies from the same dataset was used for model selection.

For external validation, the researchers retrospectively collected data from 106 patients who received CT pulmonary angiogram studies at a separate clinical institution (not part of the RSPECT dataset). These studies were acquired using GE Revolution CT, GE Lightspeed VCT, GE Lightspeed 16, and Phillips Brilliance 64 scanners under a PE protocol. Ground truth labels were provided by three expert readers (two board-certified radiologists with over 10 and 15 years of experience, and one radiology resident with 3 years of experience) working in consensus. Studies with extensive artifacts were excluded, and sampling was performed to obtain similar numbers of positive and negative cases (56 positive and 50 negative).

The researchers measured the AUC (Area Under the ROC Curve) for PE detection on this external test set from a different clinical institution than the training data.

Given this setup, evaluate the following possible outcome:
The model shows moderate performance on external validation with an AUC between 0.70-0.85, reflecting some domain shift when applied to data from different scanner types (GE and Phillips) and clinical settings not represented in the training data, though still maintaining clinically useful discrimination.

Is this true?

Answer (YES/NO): NO